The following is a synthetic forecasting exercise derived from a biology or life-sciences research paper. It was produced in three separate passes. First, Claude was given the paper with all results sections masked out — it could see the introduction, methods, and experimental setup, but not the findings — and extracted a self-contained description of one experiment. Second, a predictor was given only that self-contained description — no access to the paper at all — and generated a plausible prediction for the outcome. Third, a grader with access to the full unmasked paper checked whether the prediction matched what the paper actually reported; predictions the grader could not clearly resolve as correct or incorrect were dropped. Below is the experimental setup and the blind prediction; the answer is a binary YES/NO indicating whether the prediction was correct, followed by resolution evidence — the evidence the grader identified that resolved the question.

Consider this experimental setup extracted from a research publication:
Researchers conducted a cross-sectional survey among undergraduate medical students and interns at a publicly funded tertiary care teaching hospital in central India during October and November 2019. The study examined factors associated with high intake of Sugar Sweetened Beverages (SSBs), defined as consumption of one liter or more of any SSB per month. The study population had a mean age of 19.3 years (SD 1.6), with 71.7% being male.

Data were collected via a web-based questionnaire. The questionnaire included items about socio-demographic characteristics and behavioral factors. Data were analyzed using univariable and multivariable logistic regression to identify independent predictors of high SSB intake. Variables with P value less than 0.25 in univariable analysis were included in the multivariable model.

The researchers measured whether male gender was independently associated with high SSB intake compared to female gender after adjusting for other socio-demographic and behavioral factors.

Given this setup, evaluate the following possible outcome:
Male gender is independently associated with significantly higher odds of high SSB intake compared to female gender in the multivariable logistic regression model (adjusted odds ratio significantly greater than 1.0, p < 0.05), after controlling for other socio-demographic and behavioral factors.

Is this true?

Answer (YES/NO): YES